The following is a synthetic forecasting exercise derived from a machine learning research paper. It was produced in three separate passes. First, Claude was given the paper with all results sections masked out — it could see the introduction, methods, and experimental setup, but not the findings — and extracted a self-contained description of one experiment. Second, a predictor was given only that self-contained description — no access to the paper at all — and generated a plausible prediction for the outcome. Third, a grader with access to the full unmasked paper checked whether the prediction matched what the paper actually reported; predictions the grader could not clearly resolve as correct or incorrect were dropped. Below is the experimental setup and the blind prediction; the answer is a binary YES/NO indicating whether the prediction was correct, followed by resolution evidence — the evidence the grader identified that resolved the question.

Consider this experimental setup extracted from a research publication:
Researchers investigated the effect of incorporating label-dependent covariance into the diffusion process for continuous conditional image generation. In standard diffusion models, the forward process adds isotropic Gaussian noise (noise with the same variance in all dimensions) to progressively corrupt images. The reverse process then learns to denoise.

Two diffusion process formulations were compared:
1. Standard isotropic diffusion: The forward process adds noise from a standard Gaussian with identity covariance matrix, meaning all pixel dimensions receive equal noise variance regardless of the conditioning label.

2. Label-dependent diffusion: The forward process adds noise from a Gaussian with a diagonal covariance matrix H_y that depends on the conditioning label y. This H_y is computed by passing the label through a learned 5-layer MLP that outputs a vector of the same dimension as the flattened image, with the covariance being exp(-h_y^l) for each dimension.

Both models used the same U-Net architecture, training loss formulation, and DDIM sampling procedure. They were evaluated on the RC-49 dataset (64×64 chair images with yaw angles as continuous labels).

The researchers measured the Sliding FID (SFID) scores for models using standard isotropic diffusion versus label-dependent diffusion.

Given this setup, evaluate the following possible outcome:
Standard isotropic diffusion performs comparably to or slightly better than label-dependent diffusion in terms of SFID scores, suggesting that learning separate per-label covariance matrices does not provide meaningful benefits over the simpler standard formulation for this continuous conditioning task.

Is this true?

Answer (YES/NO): NO